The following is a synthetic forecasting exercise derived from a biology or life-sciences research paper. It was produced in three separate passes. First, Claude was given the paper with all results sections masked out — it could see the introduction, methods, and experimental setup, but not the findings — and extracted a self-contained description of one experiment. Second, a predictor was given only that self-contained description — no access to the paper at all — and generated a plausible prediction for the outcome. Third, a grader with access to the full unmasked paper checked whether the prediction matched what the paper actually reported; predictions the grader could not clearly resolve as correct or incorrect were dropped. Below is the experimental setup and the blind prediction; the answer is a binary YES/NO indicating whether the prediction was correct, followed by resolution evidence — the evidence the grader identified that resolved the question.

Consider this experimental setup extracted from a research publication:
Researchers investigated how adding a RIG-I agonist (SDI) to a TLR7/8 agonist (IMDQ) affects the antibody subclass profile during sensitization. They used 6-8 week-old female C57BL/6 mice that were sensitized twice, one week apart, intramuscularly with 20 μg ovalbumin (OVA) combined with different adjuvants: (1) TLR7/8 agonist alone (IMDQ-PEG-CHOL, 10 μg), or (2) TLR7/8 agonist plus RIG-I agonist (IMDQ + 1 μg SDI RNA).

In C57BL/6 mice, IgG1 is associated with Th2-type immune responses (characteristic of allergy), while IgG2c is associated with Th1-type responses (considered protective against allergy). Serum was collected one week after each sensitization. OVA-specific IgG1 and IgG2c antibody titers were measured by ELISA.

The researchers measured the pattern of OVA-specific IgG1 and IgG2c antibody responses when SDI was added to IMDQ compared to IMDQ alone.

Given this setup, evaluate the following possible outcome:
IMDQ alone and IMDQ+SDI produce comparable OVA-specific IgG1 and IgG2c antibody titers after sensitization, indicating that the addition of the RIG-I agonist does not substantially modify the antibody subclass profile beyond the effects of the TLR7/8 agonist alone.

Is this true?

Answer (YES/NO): YES